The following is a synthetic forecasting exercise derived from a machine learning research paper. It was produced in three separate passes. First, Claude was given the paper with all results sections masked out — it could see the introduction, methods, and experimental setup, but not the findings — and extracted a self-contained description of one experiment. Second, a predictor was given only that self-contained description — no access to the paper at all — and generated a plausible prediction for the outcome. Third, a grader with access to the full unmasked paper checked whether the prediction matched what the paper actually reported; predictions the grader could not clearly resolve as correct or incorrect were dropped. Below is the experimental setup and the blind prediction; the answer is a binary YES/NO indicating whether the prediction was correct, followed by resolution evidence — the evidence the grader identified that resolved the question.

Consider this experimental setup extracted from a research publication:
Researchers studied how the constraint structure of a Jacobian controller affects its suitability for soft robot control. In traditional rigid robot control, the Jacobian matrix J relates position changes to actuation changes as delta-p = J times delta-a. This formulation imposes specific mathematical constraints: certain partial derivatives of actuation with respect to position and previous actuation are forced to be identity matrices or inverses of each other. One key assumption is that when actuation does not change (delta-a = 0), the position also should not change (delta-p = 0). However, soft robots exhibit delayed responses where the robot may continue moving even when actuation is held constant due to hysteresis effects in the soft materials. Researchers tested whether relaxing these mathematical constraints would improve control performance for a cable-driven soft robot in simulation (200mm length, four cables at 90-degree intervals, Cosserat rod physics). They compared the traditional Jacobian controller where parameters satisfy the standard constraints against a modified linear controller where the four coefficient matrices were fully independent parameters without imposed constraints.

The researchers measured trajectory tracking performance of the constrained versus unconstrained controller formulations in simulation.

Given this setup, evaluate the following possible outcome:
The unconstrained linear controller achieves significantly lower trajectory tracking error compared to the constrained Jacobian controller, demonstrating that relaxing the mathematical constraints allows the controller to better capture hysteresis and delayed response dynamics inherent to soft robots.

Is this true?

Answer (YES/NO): YES